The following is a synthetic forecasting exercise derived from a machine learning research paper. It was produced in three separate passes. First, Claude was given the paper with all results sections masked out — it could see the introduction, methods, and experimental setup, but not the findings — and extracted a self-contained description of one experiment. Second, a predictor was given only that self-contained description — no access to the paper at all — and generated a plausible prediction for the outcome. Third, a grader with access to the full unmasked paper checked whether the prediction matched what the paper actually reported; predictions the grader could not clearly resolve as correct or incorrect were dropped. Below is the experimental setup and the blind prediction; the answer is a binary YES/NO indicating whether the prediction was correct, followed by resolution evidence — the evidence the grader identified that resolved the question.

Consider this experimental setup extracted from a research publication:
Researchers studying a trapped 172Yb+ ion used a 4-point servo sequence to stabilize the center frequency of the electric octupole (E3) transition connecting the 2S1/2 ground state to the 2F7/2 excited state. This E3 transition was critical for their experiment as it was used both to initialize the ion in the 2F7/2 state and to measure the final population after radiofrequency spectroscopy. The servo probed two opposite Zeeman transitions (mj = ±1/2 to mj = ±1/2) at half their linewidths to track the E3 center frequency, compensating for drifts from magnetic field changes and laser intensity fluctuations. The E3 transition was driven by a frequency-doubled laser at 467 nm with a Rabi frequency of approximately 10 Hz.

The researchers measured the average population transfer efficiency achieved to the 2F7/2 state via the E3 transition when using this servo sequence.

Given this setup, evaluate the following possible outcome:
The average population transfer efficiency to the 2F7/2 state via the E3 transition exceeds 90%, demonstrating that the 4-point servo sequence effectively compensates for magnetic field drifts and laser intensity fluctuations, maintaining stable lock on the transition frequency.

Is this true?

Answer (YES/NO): NO